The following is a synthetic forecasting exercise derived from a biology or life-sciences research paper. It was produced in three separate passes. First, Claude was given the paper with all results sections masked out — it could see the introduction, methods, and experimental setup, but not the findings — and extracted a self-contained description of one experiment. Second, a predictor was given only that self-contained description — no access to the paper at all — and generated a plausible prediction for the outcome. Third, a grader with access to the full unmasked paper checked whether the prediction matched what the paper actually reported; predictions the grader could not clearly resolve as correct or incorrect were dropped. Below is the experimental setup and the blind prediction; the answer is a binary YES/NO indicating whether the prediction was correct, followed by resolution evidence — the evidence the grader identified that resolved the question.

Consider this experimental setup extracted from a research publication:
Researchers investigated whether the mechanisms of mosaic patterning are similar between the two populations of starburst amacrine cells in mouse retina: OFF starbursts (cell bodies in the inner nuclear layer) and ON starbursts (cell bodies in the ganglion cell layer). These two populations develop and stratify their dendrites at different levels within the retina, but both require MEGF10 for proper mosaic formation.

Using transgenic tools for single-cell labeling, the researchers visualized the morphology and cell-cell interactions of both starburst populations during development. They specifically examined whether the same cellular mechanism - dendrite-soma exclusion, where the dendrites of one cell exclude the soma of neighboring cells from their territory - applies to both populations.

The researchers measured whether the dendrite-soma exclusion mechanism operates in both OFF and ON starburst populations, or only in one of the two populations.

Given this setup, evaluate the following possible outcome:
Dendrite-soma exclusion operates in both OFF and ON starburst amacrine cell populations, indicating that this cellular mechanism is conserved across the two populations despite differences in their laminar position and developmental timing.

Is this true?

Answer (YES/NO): YES